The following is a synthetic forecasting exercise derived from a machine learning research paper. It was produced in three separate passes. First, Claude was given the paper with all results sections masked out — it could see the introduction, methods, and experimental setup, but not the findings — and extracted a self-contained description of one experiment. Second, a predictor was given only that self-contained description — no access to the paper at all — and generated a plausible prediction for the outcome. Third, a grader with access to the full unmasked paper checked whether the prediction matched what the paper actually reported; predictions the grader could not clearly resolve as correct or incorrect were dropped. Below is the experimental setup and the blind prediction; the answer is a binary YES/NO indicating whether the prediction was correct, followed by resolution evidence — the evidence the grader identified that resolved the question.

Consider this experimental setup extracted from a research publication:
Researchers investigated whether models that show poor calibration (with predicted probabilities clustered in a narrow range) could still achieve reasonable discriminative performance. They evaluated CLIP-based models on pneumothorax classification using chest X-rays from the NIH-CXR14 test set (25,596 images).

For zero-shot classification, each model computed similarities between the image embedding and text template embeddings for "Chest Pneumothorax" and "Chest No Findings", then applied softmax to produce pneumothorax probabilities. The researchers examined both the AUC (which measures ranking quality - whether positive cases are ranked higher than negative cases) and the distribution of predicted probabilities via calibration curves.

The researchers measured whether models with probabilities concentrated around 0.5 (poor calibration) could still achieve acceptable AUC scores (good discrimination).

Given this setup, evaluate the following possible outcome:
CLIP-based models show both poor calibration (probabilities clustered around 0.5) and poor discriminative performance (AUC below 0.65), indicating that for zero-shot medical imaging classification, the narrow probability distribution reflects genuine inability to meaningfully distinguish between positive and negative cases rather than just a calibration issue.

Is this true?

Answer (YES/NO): NO